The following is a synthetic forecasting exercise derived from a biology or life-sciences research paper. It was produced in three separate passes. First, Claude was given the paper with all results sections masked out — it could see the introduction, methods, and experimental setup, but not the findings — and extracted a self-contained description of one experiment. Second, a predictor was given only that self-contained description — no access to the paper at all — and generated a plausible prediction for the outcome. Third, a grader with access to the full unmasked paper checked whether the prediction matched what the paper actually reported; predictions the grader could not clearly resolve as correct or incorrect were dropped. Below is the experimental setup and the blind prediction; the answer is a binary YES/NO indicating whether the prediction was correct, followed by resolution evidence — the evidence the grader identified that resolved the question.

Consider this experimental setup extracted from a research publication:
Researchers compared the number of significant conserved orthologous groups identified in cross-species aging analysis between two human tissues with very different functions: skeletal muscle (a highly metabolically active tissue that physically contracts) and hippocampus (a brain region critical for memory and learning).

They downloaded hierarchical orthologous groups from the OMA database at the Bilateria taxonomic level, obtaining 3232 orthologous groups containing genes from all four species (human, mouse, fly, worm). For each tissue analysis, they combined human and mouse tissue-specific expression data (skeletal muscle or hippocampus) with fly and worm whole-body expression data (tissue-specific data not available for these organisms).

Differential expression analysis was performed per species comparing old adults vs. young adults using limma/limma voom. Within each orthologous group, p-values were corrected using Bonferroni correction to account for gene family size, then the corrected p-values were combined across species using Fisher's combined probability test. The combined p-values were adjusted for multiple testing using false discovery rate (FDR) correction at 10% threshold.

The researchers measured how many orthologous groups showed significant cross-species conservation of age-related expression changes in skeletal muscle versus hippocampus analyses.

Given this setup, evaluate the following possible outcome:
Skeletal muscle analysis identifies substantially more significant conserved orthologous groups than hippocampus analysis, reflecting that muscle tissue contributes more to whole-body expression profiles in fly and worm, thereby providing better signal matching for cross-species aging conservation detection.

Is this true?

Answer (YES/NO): NO